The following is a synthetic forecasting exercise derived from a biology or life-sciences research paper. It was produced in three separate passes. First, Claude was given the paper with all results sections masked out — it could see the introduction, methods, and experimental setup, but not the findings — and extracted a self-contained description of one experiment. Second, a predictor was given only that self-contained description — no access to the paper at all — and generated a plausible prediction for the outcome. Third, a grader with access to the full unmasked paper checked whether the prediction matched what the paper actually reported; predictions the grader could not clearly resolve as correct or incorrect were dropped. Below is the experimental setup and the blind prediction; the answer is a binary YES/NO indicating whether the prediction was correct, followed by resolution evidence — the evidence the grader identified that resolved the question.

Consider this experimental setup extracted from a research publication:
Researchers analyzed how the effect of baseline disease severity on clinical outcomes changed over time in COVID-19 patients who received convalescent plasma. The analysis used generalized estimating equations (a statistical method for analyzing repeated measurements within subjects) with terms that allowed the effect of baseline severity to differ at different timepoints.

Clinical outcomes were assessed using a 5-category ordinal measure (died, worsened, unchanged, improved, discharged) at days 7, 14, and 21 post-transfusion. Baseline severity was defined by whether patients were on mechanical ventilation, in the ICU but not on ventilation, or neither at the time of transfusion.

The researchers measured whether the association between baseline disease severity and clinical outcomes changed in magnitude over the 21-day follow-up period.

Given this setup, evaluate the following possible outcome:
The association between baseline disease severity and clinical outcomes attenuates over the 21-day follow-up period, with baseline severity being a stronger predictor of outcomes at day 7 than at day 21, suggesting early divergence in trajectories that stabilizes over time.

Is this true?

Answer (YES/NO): YES